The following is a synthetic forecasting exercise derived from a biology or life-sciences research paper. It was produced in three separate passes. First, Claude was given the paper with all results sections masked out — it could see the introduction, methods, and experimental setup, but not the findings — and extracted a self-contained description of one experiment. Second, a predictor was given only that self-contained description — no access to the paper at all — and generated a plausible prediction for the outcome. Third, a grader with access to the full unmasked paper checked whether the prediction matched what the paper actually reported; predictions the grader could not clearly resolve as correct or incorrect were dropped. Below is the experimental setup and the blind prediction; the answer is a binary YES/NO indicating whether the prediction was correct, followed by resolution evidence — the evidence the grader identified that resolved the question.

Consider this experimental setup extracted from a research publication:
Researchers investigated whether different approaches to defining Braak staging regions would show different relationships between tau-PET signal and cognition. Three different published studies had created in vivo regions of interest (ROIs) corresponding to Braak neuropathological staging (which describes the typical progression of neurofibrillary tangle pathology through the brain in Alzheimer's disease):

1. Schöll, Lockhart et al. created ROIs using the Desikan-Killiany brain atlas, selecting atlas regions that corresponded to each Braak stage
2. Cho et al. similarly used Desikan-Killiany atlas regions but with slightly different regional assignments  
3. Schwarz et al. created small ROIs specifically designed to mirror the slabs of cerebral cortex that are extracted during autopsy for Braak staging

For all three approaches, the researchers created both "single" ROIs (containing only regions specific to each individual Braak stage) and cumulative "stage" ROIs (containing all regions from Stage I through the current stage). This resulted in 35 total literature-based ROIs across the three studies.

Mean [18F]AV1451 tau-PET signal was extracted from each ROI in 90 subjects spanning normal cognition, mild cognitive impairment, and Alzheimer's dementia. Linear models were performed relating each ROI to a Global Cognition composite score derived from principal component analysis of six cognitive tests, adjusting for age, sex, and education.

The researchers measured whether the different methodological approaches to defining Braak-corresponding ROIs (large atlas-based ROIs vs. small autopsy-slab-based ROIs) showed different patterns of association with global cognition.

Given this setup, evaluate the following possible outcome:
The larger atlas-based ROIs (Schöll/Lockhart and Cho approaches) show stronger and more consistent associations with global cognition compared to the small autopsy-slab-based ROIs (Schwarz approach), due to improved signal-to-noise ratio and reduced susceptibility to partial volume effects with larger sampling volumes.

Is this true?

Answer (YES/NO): NO